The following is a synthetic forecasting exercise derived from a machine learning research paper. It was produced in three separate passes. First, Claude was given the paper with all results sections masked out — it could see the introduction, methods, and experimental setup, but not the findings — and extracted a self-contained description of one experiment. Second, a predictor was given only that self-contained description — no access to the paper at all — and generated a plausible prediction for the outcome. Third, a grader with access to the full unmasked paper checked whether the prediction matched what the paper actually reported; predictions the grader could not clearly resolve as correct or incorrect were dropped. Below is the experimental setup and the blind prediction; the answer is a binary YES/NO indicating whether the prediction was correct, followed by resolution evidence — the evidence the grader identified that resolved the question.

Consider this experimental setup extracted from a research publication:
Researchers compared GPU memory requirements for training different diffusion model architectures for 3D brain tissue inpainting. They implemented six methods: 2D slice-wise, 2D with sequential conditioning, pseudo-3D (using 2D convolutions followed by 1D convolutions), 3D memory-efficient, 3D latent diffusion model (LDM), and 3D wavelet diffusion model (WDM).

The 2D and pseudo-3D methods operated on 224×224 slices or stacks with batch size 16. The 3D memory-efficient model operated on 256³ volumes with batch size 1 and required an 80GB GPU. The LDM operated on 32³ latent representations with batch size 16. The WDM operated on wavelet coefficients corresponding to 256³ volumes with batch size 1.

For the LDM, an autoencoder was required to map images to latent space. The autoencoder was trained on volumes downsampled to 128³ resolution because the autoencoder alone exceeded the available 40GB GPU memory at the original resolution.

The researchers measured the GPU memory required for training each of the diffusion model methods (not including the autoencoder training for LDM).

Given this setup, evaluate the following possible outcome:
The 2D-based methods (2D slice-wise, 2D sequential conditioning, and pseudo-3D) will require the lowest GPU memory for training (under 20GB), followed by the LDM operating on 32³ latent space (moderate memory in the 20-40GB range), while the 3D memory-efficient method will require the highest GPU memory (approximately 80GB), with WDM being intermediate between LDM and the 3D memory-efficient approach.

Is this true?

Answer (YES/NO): NO